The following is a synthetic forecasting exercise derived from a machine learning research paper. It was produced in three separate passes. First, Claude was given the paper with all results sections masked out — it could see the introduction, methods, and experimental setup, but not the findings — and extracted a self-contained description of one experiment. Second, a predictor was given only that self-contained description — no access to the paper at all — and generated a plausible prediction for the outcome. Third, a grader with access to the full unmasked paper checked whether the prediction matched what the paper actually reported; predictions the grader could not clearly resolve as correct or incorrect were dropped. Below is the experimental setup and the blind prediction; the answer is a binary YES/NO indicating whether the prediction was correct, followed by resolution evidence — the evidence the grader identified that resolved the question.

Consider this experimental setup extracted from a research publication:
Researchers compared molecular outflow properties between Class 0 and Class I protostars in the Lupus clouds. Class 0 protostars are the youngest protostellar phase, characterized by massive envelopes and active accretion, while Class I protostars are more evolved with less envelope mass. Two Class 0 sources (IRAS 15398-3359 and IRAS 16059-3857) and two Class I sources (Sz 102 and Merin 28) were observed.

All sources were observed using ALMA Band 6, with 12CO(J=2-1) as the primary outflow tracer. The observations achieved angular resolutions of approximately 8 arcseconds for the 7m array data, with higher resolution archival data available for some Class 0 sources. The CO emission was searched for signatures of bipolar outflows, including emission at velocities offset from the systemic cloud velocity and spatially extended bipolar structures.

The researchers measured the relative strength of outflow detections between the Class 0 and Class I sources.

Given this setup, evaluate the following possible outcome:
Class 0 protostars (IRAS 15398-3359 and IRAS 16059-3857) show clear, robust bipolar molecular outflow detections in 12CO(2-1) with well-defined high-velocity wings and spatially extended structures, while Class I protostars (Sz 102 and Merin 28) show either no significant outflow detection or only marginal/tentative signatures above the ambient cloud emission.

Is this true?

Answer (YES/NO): YES